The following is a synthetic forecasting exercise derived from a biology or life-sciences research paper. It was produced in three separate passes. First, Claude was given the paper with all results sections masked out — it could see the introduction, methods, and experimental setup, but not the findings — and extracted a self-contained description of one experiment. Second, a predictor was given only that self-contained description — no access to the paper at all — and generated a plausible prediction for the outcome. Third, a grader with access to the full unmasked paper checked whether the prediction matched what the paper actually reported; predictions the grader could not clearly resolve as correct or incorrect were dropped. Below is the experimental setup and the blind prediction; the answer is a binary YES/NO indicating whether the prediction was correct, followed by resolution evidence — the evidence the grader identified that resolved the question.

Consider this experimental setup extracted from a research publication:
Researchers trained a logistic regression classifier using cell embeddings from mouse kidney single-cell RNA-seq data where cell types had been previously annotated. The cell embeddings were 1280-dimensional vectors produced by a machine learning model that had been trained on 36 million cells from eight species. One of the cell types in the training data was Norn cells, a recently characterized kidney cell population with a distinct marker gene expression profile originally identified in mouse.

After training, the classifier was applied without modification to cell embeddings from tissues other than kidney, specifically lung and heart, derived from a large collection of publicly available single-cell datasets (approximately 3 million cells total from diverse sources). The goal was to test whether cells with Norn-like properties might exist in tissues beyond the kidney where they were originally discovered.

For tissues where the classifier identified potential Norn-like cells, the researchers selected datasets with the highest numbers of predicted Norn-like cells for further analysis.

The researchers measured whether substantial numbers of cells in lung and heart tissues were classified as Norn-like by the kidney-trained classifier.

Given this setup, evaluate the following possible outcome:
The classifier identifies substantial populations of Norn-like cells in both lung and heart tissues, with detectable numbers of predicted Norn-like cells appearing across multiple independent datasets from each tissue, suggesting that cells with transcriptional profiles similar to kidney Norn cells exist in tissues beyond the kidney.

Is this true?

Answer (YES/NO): YES